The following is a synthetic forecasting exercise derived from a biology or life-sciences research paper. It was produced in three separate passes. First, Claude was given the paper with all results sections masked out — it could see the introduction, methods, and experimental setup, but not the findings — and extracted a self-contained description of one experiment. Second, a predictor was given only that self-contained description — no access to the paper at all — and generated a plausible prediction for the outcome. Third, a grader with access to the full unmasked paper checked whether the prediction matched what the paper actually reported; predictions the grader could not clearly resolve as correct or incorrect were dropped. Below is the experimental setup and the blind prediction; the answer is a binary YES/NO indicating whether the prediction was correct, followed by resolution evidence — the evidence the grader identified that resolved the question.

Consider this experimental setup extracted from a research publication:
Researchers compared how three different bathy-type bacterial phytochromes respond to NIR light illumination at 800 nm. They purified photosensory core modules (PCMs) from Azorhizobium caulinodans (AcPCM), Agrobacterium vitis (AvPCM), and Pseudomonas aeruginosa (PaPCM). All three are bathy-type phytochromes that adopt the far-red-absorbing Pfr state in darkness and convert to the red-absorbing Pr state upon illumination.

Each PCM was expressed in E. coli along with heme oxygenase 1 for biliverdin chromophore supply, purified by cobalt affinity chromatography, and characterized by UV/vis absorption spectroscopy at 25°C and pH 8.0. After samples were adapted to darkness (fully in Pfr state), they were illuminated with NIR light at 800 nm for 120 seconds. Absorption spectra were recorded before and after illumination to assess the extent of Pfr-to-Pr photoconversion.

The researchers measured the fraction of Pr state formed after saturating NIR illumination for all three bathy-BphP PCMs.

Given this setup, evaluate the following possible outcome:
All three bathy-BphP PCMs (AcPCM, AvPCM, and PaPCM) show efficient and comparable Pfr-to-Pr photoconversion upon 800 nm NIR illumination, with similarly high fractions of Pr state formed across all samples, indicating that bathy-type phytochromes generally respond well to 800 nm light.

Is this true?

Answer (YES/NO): YES